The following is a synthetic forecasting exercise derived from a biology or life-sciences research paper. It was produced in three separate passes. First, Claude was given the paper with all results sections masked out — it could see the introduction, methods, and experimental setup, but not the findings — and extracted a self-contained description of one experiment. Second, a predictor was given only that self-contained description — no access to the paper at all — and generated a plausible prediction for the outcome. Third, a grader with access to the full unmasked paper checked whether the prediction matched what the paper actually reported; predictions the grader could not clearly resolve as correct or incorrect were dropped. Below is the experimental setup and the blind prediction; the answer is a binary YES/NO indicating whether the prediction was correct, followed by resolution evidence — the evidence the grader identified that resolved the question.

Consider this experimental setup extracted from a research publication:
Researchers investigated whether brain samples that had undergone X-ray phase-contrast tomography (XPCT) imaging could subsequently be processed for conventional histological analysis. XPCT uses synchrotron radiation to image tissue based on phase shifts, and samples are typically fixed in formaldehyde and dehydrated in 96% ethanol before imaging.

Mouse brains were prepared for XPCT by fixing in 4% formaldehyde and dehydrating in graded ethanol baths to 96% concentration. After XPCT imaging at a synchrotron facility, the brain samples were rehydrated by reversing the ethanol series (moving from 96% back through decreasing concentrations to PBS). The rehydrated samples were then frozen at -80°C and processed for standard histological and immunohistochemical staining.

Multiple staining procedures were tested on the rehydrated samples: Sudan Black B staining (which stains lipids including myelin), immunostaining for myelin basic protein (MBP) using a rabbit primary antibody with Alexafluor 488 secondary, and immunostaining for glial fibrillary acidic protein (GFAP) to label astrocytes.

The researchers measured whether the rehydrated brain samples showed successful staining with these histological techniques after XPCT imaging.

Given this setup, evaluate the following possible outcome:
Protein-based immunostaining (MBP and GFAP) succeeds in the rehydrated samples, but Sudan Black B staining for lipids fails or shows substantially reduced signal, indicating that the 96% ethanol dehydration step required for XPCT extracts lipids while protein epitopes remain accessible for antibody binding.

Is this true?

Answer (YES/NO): NO